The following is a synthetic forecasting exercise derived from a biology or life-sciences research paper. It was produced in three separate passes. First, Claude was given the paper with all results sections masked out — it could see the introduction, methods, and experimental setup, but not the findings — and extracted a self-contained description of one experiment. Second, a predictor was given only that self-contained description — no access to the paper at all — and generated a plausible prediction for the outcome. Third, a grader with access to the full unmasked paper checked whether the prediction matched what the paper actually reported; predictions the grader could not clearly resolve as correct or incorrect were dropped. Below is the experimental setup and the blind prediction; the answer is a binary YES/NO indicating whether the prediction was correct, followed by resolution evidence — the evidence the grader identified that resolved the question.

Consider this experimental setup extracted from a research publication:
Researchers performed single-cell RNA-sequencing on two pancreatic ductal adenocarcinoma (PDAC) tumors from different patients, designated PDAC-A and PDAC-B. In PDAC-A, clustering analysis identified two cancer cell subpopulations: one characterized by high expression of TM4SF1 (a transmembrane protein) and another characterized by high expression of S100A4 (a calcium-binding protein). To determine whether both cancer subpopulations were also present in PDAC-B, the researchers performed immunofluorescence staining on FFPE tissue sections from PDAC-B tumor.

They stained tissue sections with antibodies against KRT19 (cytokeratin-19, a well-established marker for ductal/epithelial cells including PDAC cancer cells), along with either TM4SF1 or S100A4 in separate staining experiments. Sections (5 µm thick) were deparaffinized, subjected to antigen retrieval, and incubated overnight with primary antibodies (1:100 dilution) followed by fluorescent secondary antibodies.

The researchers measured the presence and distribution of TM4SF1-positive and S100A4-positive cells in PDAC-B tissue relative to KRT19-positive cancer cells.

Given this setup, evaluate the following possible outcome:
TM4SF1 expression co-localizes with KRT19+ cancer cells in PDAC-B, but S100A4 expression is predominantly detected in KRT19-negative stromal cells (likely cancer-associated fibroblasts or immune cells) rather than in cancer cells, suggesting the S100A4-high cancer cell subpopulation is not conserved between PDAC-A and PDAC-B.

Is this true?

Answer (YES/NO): NO